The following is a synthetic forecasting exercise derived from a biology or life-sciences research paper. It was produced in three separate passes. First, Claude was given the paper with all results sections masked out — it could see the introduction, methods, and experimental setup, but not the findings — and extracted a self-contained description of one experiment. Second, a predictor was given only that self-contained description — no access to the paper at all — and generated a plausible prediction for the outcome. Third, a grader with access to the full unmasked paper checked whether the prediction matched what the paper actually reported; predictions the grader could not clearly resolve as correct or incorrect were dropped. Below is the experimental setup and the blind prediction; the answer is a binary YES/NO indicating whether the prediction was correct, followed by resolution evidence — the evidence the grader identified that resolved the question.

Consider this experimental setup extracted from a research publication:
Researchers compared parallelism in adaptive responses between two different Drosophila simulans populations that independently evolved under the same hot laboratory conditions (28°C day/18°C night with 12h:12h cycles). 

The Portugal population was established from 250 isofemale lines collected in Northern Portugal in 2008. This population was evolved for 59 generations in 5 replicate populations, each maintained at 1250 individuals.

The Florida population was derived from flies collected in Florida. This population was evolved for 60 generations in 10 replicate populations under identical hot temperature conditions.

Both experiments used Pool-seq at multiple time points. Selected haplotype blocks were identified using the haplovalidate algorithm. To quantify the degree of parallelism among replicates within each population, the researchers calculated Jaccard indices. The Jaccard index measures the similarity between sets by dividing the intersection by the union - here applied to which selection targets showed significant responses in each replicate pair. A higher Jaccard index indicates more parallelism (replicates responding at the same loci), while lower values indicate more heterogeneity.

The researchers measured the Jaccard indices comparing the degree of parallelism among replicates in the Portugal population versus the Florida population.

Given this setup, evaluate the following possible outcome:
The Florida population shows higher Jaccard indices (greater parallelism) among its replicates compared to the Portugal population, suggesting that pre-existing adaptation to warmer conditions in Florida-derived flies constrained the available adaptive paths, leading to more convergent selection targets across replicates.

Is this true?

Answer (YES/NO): NO